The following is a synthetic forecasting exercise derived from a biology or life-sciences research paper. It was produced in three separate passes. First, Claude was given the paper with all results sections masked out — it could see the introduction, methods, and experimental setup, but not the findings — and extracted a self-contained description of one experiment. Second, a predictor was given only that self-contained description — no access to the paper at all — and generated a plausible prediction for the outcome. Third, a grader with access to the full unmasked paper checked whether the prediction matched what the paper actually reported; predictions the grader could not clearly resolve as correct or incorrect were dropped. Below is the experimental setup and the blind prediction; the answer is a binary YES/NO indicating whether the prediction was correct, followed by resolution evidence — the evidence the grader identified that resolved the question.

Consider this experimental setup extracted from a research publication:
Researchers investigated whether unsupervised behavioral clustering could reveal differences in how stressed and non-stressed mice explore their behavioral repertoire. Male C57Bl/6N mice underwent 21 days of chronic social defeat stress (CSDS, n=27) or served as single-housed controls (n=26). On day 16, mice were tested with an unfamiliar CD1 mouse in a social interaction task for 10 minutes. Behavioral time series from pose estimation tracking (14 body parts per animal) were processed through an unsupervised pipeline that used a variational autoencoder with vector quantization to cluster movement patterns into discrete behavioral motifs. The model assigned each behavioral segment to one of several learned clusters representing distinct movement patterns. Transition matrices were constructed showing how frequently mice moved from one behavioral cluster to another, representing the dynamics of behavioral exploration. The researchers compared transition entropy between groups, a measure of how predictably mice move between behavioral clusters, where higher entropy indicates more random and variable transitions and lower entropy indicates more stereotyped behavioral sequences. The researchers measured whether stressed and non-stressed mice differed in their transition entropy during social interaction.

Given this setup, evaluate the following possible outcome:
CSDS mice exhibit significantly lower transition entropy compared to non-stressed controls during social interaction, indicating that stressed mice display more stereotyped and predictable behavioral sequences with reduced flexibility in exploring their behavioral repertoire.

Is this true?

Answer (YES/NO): NO